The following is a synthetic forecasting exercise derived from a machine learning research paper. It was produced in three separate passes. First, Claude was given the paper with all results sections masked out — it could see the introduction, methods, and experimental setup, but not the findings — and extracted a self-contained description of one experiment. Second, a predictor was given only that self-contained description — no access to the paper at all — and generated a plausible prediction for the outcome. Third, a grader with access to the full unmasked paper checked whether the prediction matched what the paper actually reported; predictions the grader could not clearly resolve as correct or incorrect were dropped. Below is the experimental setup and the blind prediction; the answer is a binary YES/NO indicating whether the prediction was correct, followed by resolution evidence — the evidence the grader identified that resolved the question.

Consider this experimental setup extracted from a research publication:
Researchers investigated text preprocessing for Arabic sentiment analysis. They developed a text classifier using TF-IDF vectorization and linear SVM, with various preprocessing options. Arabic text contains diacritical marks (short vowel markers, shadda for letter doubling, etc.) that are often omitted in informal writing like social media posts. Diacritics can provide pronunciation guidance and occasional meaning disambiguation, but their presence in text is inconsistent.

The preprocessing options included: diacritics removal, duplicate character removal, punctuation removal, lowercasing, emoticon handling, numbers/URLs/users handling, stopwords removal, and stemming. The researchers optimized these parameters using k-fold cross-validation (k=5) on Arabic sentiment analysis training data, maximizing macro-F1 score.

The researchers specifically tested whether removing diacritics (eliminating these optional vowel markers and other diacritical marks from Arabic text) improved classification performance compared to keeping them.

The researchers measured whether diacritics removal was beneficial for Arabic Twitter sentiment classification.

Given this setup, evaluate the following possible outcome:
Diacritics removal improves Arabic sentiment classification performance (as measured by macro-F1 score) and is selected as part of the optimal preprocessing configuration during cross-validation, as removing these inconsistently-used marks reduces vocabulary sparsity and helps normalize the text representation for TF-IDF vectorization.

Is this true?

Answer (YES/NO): YES